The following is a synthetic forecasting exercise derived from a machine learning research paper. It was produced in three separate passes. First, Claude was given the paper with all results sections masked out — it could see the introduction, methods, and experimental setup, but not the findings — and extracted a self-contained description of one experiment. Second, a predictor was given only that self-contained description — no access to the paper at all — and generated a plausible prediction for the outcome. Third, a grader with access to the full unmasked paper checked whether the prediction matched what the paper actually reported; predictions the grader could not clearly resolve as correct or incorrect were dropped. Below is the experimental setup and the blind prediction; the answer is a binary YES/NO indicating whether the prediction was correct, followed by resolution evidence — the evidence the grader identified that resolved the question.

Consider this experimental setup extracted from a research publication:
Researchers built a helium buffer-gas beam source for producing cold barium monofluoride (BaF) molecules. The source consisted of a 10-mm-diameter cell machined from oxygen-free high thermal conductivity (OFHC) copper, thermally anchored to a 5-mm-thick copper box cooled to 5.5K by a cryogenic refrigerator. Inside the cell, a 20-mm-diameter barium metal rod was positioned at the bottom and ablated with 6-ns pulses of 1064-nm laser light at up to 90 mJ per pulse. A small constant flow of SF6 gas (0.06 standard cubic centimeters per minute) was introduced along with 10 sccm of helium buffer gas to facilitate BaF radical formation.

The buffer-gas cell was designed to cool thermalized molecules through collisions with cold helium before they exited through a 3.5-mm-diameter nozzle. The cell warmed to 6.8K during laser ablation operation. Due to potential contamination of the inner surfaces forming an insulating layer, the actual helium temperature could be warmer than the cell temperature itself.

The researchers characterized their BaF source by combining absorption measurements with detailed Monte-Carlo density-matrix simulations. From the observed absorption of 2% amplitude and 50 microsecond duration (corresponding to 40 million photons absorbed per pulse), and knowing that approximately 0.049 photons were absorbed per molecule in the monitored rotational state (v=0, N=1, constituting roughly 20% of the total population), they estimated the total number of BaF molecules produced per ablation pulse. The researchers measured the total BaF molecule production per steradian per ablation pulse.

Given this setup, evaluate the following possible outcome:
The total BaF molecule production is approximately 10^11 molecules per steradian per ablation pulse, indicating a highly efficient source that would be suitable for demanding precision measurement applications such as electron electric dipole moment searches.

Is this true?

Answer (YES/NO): YES